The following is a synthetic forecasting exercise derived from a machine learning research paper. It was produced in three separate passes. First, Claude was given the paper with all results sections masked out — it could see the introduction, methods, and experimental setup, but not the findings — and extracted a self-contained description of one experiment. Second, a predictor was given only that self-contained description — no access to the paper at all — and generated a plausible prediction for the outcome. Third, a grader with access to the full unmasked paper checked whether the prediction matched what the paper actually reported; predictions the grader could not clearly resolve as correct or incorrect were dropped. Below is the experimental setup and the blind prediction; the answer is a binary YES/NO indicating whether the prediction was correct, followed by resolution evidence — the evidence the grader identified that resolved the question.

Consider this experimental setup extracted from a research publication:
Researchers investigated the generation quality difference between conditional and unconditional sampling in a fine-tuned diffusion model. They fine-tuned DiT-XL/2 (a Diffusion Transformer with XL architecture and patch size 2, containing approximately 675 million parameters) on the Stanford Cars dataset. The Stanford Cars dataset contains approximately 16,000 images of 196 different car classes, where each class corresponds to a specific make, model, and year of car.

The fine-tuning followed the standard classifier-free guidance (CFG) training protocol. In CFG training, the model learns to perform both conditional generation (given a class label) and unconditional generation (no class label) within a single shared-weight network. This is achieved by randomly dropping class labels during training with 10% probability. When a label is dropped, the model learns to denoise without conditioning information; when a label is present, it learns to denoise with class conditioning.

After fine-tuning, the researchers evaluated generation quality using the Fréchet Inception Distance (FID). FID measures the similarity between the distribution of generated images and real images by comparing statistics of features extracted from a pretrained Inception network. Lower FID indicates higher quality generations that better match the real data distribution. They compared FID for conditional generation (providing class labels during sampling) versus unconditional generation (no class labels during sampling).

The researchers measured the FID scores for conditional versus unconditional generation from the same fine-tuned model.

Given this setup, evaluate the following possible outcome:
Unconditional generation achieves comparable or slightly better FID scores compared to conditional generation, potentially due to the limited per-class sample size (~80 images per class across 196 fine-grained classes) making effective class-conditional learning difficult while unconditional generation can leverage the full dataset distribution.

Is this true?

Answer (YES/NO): NO